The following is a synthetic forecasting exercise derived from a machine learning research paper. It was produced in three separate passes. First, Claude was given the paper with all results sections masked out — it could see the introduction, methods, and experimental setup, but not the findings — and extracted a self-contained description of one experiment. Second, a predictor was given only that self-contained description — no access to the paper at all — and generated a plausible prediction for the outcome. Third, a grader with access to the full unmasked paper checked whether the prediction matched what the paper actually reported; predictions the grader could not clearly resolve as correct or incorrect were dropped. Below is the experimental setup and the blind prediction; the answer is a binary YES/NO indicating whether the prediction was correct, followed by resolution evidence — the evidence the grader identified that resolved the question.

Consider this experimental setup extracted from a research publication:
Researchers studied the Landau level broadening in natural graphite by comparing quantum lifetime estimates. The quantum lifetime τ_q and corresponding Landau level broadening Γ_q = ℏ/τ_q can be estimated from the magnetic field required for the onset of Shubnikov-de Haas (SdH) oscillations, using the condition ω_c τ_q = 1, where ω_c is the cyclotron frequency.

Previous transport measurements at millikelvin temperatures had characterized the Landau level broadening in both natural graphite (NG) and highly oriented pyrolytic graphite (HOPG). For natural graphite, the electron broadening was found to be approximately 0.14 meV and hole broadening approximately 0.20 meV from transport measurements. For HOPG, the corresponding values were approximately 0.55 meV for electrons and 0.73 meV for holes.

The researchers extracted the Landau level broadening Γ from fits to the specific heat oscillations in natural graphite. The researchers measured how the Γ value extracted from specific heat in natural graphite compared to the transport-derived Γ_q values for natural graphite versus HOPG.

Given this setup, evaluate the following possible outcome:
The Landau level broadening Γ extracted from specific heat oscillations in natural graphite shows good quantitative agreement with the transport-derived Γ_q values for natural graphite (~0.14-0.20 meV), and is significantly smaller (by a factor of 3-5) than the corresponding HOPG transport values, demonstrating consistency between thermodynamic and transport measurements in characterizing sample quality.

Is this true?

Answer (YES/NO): YES